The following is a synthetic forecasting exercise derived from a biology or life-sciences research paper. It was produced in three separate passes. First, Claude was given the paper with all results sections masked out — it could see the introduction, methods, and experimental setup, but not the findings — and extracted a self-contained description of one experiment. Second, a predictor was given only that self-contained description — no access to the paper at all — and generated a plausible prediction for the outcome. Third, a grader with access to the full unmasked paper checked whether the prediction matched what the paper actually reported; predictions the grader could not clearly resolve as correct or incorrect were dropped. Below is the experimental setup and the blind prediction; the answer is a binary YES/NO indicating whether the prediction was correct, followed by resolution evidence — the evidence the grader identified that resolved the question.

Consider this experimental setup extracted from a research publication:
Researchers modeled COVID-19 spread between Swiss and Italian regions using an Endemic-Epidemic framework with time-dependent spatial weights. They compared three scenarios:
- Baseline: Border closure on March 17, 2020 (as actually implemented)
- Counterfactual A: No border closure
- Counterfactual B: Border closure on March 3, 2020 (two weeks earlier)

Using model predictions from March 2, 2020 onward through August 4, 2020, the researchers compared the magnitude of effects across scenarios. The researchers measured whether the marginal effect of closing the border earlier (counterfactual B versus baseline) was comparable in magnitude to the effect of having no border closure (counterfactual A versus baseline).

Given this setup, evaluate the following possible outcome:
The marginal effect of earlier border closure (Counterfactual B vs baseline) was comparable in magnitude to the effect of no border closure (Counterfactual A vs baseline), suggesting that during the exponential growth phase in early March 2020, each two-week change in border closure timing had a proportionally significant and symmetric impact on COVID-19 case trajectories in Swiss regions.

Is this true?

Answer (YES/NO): NO